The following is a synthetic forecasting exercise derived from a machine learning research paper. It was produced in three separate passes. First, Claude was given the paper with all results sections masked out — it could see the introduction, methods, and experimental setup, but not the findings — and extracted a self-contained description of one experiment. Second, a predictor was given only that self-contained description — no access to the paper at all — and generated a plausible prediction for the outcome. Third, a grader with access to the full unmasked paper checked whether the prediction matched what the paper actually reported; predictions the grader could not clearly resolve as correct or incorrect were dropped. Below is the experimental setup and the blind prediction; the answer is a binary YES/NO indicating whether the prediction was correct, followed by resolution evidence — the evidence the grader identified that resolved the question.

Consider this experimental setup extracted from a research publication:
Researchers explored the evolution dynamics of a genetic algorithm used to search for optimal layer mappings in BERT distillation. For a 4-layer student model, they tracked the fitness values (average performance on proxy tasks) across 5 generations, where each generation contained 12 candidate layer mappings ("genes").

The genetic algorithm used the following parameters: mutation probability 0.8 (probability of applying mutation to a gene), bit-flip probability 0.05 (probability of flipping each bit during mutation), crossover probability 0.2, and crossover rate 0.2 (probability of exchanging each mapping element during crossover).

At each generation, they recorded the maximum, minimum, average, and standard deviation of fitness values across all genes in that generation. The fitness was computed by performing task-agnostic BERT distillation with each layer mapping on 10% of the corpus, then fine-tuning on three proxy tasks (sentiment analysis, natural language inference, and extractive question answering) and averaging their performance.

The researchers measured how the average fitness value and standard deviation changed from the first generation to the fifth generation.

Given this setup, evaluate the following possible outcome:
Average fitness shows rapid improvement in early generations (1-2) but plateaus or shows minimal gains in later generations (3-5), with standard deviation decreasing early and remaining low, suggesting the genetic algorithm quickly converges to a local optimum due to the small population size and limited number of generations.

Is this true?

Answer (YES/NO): NO